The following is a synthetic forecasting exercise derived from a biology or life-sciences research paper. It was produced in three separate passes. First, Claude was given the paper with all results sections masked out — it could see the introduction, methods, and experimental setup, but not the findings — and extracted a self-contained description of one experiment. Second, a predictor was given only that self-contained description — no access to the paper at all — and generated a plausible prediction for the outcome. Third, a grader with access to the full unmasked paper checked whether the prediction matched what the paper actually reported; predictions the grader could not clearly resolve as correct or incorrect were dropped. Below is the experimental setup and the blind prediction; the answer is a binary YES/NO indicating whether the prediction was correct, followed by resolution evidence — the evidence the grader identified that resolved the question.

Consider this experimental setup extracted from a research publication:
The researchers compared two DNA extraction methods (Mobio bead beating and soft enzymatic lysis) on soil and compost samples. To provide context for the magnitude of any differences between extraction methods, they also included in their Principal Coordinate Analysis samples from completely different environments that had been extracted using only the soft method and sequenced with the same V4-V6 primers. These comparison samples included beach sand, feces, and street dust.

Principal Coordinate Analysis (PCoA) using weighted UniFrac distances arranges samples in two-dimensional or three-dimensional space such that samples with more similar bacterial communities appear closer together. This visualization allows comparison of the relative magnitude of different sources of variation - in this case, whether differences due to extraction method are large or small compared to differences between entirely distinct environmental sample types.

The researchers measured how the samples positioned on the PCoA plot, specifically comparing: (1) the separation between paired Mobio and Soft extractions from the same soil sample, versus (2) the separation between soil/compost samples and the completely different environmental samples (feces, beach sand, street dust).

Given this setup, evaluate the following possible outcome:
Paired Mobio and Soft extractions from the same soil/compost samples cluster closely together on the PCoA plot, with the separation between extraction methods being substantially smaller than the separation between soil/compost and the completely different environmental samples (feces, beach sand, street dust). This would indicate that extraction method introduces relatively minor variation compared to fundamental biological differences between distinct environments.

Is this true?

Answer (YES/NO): YES